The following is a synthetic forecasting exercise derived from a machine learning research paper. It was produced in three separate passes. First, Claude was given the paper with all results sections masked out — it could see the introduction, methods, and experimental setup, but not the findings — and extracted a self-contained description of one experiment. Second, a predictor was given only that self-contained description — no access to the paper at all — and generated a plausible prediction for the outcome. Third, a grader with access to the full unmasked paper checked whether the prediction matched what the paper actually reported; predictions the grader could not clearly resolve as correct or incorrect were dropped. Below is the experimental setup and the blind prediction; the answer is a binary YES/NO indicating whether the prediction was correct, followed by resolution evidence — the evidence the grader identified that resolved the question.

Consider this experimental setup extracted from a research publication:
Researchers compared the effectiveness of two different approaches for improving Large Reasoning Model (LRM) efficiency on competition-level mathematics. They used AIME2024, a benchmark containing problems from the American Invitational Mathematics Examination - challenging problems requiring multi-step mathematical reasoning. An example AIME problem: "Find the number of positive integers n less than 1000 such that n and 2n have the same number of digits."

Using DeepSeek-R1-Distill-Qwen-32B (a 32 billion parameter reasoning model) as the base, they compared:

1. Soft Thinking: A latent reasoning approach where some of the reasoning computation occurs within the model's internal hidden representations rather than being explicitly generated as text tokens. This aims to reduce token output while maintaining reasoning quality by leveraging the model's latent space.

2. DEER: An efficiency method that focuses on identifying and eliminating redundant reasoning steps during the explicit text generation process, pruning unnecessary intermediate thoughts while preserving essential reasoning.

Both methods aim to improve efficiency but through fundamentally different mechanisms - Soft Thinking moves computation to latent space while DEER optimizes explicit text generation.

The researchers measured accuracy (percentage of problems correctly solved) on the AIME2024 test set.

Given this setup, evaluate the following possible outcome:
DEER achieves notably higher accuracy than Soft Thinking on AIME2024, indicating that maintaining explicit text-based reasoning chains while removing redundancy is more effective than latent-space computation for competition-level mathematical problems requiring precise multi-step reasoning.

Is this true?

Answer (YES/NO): NO